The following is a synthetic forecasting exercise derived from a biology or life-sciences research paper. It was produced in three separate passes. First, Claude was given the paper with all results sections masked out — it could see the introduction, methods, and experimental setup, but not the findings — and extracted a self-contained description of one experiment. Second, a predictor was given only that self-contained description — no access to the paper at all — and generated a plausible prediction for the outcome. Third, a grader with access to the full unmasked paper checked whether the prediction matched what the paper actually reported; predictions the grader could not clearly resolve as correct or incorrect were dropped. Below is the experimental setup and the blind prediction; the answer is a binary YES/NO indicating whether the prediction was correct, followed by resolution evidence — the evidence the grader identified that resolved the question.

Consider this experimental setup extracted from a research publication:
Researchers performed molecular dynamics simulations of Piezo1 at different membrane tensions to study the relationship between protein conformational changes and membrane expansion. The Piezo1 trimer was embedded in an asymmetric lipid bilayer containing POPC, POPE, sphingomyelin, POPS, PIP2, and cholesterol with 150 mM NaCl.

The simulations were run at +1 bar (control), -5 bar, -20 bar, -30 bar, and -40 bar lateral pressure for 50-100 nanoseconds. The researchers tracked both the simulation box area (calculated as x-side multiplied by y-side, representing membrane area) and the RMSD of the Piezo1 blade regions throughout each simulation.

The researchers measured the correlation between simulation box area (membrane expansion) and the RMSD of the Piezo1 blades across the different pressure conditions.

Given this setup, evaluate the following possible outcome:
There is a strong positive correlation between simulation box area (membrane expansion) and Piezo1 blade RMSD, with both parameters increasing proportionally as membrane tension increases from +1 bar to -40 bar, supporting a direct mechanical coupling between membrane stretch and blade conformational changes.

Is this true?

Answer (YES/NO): YES